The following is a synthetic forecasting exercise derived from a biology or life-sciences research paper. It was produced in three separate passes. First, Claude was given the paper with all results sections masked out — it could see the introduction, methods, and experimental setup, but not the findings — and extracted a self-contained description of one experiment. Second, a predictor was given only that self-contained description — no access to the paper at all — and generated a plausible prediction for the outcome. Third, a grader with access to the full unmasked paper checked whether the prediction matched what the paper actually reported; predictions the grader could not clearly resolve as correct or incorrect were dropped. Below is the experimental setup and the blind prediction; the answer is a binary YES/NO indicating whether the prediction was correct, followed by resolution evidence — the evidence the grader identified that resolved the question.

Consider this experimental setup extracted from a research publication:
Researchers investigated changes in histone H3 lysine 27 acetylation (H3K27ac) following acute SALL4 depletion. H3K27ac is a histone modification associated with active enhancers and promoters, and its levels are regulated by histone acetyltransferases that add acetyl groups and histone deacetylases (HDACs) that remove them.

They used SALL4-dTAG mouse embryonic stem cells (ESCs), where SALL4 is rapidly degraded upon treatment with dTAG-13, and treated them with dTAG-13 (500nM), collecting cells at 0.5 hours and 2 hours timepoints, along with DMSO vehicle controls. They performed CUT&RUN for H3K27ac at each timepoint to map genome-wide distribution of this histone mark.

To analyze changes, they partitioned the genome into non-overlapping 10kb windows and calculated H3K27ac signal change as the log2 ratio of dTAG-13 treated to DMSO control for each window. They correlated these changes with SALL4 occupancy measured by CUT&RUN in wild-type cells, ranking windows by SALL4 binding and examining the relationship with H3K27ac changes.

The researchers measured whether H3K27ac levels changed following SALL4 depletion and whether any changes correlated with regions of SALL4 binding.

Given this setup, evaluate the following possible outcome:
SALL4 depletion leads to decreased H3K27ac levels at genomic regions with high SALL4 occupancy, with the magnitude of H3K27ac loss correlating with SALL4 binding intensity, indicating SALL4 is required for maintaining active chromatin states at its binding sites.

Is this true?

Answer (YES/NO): NO